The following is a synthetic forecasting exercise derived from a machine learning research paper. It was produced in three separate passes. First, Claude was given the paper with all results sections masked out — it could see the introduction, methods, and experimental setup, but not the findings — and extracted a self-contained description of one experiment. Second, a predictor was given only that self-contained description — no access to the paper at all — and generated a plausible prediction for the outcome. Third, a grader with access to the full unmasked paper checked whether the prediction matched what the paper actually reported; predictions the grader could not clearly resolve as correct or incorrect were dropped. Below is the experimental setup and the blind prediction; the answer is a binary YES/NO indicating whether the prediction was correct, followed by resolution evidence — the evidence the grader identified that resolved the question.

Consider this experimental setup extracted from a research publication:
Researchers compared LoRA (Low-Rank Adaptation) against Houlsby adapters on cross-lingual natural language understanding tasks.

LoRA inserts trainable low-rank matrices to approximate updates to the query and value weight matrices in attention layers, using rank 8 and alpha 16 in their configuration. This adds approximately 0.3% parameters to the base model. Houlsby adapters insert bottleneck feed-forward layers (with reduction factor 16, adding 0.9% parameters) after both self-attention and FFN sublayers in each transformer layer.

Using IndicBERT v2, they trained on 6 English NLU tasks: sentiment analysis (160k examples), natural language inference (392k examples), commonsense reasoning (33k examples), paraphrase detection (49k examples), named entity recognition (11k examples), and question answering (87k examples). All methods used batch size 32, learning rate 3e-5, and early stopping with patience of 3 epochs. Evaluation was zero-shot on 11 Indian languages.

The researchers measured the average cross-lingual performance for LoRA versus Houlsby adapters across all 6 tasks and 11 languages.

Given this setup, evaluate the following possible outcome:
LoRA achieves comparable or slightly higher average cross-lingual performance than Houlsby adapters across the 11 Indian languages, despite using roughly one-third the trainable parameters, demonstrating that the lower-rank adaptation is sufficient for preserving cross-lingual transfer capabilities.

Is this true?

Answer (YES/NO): NO